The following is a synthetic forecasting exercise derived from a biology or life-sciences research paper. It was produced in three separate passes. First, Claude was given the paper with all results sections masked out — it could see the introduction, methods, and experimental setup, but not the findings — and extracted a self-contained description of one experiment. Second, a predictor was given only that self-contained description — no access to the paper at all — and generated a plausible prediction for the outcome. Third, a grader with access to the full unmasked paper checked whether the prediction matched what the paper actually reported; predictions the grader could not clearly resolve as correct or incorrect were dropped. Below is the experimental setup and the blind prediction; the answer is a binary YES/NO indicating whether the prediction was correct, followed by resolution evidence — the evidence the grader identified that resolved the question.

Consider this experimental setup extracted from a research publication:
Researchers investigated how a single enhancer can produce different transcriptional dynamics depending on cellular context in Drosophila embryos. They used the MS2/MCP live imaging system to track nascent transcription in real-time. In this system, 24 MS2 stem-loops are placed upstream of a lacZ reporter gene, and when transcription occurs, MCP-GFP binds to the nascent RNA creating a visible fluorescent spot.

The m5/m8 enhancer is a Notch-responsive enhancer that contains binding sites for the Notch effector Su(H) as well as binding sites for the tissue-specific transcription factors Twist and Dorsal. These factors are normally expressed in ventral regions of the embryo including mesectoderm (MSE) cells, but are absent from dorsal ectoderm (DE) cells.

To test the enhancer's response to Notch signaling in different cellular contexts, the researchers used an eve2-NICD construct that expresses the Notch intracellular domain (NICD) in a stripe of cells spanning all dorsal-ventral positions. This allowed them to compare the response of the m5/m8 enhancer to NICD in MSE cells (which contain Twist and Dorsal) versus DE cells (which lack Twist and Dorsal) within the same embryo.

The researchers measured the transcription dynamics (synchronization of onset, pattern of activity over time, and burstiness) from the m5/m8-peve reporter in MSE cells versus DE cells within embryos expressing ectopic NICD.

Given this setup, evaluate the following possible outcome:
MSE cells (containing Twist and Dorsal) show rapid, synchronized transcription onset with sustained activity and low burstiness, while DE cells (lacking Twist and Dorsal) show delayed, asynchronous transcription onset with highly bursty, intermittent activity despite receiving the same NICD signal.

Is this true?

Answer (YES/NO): YES